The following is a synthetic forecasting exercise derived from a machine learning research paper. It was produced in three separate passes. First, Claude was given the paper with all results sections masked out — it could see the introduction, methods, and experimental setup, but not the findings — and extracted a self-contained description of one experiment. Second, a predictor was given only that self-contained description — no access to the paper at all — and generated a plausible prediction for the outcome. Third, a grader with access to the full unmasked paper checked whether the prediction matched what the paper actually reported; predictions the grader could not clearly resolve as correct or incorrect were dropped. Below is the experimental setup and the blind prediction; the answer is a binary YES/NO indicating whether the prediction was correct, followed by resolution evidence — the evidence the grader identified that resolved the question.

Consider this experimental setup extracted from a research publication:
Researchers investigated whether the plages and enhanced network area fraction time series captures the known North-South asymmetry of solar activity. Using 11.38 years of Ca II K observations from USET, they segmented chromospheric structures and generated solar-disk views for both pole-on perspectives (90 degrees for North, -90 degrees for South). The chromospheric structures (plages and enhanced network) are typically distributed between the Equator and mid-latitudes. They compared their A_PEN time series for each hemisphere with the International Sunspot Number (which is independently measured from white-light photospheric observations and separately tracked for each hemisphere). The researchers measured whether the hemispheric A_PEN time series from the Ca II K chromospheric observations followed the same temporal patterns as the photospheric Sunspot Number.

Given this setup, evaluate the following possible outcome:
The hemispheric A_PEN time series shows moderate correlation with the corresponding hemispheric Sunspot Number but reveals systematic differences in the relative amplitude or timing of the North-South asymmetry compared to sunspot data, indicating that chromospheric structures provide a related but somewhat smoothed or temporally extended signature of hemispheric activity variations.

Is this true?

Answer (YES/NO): NO